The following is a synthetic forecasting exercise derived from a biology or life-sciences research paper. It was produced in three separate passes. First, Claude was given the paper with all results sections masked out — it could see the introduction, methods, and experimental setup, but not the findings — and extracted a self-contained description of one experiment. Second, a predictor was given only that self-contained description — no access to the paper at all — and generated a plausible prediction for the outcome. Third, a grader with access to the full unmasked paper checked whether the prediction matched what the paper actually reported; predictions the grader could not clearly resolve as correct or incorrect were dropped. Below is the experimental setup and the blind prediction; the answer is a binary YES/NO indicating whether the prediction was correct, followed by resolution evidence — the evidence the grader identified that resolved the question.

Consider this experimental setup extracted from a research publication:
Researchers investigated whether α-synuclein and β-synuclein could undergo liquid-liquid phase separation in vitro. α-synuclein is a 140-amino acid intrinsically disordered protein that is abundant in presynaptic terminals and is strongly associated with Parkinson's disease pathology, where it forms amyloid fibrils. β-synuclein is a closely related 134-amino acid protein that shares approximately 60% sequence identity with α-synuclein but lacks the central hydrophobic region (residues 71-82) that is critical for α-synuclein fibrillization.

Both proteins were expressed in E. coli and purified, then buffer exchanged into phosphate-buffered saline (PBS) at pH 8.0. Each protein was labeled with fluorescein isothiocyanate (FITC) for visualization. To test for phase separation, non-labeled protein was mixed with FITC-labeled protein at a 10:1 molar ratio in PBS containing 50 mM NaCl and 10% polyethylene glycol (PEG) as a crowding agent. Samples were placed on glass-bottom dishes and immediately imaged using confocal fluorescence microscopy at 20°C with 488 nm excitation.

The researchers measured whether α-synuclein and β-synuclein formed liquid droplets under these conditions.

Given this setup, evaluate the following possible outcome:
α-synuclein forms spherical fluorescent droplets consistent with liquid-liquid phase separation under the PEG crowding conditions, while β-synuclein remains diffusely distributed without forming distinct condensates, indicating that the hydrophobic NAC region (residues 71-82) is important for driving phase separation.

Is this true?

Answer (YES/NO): YES